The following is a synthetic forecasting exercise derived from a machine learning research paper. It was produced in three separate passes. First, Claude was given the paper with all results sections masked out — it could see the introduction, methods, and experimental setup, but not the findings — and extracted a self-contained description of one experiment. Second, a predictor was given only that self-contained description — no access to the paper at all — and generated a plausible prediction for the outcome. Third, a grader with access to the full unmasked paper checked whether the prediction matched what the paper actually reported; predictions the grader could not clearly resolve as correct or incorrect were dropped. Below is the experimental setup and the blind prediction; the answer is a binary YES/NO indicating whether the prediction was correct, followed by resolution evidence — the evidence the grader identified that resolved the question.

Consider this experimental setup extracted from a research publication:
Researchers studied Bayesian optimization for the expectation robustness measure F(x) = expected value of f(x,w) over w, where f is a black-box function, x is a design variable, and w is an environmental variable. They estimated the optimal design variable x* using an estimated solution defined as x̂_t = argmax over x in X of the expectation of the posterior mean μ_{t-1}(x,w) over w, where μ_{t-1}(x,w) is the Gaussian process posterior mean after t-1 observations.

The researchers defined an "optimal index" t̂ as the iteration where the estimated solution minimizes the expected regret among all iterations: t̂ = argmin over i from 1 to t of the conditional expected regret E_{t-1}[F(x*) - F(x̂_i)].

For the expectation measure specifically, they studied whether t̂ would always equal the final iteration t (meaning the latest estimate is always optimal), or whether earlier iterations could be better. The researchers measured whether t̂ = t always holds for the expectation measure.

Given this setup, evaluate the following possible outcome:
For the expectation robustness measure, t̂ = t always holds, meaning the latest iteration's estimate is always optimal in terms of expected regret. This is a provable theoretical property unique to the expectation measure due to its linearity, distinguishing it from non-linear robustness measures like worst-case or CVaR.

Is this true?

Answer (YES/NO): NO